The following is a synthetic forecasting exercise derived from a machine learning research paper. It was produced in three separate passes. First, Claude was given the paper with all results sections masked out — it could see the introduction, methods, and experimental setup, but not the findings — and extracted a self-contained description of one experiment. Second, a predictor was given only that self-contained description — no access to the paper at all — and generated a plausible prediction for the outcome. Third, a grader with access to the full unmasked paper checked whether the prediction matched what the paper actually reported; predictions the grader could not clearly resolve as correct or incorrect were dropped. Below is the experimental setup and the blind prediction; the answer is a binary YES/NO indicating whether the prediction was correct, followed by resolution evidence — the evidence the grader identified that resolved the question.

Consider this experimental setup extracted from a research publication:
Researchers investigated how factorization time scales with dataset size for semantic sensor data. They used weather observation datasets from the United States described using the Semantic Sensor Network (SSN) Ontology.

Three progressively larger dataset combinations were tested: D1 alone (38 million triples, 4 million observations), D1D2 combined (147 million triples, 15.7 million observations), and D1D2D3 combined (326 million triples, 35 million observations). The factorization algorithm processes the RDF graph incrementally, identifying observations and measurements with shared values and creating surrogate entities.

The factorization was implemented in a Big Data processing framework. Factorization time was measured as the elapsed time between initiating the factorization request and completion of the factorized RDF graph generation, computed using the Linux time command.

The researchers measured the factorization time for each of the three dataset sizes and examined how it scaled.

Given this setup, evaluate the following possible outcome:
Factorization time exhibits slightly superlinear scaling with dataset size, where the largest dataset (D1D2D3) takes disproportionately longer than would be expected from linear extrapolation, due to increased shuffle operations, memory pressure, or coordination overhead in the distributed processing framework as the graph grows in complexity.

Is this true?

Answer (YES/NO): NO